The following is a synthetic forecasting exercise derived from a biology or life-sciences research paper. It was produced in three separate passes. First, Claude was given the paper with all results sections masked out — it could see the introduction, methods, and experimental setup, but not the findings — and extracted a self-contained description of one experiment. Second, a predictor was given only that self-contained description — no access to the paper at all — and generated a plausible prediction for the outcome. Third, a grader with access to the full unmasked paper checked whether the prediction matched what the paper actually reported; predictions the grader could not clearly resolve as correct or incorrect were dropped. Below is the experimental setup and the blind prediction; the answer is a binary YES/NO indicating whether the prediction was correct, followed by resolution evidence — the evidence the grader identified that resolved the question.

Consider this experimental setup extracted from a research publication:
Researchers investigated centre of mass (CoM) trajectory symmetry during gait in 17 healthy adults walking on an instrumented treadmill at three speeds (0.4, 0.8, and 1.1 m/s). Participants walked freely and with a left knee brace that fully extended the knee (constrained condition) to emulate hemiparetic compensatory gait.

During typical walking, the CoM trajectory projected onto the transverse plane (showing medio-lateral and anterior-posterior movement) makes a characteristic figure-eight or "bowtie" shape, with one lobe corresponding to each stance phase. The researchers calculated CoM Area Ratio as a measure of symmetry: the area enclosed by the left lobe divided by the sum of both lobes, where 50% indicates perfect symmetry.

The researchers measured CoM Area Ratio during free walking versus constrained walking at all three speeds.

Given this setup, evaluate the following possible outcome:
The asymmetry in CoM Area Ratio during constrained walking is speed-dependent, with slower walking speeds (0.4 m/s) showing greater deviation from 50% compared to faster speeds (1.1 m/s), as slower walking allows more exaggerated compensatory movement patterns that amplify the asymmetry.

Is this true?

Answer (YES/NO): NO